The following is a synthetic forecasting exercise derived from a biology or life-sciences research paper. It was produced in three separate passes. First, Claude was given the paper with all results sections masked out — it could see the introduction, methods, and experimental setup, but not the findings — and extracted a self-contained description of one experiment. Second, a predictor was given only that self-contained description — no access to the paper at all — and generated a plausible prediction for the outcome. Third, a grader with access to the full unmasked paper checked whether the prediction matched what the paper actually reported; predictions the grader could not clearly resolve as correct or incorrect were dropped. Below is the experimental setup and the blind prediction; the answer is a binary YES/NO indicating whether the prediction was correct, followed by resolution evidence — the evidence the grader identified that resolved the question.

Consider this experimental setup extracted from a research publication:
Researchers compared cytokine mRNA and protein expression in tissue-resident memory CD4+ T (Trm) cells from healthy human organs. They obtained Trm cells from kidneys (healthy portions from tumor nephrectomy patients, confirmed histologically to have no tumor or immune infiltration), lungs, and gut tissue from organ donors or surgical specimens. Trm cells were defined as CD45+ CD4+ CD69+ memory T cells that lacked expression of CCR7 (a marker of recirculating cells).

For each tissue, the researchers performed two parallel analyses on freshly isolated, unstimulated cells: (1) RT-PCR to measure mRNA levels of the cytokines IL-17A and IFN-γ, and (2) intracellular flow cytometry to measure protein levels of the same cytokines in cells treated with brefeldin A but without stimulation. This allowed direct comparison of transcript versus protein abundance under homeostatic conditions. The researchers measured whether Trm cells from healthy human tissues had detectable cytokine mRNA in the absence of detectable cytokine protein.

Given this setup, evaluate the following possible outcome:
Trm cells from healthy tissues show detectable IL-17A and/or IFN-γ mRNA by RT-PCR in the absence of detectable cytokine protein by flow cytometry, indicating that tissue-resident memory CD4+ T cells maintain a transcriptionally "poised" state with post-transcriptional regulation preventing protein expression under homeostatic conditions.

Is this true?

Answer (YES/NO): YES